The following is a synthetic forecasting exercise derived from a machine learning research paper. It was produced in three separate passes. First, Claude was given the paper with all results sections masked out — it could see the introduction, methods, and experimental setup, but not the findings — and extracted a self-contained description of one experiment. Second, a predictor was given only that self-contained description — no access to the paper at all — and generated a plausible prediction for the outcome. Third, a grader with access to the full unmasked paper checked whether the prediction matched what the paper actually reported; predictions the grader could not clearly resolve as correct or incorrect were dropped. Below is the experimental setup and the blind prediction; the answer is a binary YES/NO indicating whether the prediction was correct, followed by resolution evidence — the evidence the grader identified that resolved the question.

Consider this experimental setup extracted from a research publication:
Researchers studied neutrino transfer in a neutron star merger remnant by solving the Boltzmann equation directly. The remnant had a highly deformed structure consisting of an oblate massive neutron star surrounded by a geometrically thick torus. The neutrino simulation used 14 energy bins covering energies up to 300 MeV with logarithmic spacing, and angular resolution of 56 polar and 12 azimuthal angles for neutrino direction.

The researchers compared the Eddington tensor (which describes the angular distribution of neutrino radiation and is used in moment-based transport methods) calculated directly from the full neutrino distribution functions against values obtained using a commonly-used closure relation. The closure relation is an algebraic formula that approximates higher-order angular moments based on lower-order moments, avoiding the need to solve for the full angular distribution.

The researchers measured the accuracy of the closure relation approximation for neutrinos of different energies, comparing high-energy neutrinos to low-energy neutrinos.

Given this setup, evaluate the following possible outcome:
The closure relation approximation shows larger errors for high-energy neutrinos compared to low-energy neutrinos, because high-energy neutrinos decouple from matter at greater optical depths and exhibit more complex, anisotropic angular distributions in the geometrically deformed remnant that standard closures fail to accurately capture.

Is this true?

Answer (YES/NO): YES